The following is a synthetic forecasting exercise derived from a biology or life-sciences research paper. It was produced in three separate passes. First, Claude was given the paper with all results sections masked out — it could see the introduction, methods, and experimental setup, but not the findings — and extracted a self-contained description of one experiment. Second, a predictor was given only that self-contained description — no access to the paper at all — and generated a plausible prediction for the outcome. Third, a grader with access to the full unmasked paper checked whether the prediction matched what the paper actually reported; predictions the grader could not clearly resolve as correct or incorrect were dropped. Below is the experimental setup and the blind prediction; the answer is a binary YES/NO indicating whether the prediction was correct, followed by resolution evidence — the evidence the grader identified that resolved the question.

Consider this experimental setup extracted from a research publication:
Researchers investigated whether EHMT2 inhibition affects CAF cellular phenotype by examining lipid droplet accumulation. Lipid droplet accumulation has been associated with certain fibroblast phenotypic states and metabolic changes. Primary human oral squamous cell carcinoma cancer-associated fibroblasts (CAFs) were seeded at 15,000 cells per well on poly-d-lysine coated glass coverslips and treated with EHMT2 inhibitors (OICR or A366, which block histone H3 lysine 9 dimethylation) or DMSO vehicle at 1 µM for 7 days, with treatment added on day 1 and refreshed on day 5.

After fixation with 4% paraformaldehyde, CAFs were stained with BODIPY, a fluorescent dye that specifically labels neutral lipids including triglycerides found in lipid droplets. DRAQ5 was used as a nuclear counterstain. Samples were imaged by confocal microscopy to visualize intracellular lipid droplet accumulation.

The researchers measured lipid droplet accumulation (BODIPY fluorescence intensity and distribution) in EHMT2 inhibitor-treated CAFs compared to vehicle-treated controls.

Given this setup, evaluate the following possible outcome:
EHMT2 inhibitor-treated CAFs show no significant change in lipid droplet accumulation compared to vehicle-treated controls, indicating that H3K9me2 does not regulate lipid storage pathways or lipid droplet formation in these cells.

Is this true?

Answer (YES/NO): NO